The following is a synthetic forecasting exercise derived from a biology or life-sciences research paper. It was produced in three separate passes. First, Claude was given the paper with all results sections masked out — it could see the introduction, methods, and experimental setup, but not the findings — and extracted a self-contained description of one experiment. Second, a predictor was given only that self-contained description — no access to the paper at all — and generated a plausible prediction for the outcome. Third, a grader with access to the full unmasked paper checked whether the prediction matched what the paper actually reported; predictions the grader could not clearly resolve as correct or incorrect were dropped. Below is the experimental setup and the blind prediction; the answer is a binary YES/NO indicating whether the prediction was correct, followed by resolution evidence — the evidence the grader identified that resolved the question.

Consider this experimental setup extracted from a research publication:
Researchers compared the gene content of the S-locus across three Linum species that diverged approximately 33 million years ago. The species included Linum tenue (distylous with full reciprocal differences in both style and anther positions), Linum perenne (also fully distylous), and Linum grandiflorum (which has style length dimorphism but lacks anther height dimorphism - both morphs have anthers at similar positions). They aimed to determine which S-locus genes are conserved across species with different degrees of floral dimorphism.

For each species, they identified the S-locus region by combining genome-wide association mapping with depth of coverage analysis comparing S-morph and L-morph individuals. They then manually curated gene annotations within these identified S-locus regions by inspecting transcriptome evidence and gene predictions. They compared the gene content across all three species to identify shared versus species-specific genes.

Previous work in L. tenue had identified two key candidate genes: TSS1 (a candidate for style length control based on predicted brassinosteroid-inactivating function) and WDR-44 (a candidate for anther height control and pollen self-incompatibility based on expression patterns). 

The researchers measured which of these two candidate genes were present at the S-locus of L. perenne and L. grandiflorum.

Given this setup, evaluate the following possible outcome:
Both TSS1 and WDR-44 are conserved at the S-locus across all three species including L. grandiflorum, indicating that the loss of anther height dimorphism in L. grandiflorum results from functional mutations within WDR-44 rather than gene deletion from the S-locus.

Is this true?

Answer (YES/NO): NO